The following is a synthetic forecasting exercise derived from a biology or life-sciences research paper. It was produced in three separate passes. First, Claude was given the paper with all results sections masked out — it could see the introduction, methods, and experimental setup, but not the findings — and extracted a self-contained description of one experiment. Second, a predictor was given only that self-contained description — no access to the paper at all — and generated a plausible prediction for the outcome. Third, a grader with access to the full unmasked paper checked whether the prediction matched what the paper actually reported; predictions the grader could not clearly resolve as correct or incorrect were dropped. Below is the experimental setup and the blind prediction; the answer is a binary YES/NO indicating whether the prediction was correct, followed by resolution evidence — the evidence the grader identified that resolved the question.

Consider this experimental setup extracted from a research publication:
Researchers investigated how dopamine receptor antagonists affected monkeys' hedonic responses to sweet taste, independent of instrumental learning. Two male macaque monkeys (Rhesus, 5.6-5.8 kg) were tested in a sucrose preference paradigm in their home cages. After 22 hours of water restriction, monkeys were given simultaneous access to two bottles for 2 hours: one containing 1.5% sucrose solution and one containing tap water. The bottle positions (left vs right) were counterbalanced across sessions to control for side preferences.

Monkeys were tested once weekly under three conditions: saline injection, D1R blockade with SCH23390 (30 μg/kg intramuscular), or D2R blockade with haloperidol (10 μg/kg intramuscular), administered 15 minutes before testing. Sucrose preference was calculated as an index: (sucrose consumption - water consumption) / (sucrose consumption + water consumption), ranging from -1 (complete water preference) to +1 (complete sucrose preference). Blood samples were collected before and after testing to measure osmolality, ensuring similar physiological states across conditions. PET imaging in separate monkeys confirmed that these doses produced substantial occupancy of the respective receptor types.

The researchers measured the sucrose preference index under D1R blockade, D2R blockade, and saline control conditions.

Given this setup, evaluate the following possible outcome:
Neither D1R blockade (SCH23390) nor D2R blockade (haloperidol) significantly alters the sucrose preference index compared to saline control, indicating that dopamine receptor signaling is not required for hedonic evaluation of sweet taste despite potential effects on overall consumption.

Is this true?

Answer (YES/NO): YES